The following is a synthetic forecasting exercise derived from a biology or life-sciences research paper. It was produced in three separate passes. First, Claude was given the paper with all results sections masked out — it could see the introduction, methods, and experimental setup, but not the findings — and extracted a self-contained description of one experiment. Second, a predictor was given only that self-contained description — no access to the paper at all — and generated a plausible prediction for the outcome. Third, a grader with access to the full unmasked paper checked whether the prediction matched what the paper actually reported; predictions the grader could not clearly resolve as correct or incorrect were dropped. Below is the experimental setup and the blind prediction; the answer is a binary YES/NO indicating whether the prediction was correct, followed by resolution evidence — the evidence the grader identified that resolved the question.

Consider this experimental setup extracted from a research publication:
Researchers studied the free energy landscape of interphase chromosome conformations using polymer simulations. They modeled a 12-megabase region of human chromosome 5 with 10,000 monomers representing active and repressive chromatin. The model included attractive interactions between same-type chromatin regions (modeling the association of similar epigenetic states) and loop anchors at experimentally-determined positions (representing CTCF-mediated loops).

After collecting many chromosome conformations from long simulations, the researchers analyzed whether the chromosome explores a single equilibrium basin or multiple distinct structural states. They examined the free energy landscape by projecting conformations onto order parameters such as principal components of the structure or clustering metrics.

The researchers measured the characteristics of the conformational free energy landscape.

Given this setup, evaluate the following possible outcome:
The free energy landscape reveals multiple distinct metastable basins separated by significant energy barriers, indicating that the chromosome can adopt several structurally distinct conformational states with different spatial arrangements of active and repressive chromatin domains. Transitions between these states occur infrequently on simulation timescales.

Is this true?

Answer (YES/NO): NO